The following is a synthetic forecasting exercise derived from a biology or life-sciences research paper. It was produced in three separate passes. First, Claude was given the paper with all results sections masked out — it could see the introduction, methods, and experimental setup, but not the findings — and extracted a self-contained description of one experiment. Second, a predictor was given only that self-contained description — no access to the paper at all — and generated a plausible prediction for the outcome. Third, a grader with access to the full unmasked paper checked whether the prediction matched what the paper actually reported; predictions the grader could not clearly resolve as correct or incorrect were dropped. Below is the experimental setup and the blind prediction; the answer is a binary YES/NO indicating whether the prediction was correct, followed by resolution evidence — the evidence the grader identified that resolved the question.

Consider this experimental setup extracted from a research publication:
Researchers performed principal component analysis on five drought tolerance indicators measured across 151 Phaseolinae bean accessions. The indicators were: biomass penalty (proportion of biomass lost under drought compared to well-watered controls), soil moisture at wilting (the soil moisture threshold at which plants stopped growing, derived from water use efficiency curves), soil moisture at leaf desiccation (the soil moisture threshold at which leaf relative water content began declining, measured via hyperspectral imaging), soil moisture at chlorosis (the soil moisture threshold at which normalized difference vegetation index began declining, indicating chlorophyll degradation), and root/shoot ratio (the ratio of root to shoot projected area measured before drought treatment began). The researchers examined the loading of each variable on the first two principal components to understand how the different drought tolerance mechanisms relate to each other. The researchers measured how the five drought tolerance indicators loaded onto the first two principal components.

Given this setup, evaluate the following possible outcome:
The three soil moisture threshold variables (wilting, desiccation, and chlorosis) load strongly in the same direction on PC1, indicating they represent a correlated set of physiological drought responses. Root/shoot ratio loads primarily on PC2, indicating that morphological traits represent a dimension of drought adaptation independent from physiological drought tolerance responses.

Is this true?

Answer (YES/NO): NO